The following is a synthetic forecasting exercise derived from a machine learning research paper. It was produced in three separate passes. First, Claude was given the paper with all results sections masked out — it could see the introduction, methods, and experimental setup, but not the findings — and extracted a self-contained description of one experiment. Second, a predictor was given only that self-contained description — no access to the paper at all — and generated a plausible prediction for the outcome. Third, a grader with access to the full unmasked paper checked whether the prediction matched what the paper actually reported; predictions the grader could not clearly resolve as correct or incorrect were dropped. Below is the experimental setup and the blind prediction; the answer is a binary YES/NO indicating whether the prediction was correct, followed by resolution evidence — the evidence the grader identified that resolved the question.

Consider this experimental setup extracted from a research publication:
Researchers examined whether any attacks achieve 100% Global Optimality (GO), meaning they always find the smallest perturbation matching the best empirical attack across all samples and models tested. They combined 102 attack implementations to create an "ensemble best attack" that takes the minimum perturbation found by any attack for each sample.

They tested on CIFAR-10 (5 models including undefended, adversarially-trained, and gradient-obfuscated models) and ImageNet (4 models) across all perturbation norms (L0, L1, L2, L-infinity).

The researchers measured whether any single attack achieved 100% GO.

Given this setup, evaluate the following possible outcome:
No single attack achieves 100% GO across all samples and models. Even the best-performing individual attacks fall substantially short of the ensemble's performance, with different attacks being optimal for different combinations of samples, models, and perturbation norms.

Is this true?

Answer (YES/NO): YES